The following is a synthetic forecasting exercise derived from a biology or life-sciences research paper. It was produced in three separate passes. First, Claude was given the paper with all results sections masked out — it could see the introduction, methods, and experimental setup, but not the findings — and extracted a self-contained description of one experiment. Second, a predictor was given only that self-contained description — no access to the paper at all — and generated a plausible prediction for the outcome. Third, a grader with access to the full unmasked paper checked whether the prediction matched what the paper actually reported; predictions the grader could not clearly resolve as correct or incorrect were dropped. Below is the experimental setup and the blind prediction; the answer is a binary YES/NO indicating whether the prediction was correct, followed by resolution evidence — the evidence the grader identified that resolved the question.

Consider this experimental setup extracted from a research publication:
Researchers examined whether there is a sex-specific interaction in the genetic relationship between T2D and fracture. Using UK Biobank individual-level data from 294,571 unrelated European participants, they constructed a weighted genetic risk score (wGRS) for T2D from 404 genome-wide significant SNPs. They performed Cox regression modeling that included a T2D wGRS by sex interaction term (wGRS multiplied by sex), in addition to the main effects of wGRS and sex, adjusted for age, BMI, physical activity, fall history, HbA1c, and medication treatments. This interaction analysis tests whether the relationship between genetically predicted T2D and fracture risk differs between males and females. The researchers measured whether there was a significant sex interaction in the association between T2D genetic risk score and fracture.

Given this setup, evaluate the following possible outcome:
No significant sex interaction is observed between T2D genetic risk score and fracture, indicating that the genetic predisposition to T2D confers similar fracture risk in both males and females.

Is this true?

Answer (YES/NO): YES